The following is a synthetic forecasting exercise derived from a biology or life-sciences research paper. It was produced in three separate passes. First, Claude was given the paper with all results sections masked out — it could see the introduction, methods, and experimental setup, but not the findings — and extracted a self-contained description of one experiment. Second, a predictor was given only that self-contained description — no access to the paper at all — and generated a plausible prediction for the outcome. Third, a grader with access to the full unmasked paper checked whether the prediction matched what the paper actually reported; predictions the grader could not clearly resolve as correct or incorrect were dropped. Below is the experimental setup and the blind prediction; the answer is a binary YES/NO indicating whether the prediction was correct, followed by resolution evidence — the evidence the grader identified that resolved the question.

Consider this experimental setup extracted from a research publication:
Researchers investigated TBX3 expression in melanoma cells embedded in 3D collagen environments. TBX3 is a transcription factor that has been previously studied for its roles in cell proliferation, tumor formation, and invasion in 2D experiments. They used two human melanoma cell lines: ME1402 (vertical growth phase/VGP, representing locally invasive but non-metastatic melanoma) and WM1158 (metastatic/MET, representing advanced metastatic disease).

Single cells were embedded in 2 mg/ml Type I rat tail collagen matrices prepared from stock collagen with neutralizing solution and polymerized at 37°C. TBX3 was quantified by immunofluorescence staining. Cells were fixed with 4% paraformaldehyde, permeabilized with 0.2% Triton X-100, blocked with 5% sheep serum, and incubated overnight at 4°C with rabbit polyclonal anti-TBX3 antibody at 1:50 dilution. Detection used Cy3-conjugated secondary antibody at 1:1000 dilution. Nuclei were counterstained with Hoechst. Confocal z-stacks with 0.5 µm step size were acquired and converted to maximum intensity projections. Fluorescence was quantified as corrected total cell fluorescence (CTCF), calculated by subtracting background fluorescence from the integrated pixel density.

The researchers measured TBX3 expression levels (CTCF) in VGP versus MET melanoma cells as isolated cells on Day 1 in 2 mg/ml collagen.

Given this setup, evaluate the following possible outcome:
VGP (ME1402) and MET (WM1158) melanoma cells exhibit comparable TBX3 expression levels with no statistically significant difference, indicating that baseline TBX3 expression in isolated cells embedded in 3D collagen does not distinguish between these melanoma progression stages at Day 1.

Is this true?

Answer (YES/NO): YES